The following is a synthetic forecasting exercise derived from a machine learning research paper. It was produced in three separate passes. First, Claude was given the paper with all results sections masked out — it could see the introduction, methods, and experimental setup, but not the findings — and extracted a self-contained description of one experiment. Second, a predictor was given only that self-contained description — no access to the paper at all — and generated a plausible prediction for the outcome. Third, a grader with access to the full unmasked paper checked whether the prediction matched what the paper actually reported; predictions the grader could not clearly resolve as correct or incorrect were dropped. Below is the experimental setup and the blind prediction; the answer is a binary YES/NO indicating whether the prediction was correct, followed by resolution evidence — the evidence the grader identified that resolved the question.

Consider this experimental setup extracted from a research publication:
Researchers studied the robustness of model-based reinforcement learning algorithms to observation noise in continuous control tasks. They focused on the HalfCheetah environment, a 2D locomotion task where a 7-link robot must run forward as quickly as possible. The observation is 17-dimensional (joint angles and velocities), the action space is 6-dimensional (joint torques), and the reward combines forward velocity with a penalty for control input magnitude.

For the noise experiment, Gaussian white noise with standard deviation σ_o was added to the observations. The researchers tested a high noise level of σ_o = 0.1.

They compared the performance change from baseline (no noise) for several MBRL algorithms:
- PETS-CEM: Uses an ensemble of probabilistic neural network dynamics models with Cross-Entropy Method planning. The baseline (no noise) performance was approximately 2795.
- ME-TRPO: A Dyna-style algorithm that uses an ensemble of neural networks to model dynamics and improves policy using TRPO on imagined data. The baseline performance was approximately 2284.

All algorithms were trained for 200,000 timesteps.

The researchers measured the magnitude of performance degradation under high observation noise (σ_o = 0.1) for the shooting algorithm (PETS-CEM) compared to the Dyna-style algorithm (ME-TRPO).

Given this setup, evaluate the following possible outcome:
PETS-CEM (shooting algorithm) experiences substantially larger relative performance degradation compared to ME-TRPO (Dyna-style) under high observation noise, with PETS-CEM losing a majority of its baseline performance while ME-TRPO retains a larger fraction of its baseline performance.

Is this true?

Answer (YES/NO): NO